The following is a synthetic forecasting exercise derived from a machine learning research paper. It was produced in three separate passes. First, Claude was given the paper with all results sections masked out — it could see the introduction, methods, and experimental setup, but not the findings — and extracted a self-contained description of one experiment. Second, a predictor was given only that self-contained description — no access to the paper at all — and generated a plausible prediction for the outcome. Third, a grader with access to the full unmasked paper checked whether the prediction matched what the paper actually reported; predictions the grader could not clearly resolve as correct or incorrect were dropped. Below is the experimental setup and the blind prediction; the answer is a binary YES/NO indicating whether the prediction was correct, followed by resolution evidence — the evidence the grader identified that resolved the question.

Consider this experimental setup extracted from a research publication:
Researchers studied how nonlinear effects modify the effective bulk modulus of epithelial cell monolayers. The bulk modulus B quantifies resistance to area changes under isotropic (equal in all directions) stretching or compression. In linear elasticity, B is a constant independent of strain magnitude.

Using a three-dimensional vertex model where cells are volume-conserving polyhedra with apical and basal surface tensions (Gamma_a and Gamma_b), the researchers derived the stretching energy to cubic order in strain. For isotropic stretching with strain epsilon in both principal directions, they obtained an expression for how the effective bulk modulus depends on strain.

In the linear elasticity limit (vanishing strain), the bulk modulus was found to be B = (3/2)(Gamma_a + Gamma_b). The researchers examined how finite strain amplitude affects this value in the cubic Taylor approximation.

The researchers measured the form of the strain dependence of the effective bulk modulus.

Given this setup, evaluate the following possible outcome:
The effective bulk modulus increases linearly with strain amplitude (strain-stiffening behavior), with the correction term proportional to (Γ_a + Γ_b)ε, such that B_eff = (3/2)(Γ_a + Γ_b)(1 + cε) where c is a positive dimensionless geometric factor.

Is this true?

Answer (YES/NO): NO